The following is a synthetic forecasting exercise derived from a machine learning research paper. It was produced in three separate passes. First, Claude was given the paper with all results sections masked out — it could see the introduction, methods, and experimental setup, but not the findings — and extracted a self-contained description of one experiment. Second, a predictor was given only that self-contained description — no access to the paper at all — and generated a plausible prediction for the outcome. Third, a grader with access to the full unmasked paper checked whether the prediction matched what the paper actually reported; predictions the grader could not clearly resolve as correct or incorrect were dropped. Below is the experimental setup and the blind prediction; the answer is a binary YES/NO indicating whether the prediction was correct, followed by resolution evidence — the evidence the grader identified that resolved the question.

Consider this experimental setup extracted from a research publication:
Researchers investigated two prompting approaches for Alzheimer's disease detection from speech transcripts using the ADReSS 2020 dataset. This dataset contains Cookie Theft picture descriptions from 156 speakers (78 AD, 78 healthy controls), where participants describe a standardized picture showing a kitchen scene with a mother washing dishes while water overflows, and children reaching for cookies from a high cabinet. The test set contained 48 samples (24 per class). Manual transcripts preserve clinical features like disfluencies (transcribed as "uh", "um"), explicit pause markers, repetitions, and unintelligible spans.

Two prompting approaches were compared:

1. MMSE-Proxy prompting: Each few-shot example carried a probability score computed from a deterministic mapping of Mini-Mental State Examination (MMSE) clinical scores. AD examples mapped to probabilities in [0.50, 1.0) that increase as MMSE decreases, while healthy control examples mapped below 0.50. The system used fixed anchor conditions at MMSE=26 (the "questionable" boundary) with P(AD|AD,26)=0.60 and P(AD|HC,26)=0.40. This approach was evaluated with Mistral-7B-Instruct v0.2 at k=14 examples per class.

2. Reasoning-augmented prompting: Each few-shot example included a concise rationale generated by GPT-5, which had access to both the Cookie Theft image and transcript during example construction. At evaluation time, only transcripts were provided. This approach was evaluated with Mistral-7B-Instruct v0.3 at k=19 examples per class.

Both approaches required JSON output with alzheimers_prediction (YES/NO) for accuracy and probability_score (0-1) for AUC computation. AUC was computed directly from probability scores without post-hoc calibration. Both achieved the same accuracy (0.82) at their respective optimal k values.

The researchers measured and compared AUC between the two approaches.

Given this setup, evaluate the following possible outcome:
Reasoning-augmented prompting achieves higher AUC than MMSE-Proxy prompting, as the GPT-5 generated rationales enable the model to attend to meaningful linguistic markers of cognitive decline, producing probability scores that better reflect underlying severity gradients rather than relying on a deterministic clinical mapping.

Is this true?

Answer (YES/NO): NO